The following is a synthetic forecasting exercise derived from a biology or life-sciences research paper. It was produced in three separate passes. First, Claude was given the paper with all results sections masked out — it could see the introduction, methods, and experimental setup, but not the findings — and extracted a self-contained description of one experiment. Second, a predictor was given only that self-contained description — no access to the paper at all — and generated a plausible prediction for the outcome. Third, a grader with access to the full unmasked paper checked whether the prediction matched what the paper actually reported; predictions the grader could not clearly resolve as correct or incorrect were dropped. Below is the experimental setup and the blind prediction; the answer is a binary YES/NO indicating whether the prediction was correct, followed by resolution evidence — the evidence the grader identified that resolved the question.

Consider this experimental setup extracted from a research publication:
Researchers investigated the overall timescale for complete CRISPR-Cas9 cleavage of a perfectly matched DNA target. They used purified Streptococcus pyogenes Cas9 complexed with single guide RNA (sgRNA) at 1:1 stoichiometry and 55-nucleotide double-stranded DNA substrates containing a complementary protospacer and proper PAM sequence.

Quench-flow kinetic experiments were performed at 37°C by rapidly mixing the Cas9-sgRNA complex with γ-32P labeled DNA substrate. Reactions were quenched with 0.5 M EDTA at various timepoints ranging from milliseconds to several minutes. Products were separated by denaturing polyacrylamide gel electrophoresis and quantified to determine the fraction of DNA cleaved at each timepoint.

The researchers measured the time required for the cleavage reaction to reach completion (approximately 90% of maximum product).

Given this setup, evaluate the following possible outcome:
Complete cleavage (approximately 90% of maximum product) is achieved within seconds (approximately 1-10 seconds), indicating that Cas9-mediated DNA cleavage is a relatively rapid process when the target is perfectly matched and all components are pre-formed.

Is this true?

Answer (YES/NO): YES